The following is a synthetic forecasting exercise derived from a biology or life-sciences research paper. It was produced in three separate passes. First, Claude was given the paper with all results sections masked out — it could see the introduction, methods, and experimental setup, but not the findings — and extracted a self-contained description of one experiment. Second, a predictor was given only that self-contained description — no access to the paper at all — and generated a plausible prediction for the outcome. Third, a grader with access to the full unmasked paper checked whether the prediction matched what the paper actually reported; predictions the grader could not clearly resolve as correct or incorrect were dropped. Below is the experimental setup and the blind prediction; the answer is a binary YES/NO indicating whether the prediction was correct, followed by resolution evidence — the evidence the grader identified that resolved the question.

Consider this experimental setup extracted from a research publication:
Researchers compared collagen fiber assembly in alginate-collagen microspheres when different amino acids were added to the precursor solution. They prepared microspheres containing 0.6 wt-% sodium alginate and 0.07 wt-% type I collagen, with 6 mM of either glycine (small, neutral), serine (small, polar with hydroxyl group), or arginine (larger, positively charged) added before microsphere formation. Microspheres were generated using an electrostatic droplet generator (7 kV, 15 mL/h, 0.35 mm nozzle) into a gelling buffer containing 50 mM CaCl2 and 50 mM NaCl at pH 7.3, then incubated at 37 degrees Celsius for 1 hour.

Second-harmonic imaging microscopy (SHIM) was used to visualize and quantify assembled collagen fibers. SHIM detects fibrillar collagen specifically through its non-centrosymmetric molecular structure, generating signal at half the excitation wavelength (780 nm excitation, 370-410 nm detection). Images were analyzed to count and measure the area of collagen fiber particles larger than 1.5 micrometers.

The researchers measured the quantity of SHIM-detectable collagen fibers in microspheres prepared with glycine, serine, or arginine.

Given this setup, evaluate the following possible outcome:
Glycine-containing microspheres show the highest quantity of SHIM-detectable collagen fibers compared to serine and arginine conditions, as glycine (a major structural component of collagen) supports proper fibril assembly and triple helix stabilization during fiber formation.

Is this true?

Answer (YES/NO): YES